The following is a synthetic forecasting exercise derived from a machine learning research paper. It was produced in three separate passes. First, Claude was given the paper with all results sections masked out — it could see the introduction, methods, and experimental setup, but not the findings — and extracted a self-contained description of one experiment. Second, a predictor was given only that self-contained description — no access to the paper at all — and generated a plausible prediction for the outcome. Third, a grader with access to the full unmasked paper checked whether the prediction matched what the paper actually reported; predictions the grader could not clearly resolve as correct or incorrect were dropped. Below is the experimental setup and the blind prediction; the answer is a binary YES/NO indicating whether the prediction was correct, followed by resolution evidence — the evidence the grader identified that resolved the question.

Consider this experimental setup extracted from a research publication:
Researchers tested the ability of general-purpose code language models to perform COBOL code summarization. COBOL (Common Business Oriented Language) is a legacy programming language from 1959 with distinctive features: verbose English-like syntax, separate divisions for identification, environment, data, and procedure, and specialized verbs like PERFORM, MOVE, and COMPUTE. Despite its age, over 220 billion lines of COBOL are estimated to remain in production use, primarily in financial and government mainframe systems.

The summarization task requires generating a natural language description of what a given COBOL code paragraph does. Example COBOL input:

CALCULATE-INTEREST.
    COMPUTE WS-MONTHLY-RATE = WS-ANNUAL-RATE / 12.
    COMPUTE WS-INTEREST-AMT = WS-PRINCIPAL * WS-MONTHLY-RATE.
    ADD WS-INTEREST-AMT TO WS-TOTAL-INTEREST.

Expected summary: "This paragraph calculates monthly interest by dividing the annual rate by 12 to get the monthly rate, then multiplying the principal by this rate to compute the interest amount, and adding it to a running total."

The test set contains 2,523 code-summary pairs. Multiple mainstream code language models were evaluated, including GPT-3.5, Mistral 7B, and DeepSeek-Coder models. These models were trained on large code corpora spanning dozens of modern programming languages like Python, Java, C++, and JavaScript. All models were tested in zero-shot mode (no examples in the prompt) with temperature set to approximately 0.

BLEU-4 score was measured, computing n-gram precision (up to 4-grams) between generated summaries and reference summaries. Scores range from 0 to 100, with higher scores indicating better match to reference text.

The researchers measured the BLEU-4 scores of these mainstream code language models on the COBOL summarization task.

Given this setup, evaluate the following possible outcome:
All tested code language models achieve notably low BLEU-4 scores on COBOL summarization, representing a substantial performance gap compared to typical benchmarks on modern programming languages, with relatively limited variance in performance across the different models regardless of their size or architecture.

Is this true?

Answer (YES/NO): NO